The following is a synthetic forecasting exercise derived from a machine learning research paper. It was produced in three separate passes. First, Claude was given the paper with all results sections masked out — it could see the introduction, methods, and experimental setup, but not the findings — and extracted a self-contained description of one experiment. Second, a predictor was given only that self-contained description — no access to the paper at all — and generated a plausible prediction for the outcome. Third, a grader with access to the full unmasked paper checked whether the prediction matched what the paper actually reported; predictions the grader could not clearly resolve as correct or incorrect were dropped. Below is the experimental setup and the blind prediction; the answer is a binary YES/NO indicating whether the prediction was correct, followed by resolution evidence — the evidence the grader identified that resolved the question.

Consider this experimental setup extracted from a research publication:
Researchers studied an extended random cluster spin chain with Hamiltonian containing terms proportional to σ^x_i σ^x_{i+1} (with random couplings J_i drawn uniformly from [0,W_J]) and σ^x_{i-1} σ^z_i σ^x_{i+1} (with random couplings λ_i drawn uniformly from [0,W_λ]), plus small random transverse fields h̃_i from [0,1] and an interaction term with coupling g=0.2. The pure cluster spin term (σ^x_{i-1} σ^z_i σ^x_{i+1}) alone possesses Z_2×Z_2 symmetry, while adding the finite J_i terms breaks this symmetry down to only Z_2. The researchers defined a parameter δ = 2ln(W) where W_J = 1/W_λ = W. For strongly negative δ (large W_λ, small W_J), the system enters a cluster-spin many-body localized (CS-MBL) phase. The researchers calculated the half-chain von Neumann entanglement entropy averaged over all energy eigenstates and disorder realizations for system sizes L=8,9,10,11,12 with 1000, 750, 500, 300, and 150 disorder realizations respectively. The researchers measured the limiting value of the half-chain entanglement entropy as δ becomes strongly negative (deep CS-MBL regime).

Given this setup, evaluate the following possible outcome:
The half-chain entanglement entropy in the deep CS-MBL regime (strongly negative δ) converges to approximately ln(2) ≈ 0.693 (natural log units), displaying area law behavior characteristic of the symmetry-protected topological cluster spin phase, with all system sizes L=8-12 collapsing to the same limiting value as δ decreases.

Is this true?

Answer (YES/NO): NO